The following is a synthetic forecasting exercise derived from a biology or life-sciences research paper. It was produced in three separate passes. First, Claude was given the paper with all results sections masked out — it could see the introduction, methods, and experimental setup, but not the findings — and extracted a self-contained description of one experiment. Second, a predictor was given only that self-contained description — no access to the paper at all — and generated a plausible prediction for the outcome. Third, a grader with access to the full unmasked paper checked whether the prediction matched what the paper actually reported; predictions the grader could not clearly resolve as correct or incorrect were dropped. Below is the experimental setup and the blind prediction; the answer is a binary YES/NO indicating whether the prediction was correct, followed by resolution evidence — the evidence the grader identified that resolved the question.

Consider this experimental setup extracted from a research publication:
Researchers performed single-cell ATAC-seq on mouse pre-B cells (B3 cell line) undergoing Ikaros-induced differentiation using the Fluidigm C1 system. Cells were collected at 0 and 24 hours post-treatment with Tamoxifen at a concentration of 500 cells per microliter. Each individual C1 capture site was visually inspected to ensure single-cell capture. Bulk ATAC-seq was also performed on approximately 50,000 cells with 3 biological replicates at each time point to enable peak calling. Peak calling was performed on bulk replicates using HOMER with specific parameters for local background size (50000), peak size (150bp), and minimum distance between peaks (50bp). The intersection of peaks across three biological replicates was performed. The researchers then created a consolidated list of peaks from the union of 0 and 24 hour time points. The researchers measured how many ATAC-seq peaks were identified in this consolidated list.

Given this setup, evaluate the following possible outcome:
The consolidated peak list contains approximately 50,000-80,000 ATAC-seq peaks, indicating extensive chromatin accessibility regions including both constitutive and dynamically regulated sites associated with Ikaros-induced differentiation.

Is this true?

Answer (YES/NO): NO